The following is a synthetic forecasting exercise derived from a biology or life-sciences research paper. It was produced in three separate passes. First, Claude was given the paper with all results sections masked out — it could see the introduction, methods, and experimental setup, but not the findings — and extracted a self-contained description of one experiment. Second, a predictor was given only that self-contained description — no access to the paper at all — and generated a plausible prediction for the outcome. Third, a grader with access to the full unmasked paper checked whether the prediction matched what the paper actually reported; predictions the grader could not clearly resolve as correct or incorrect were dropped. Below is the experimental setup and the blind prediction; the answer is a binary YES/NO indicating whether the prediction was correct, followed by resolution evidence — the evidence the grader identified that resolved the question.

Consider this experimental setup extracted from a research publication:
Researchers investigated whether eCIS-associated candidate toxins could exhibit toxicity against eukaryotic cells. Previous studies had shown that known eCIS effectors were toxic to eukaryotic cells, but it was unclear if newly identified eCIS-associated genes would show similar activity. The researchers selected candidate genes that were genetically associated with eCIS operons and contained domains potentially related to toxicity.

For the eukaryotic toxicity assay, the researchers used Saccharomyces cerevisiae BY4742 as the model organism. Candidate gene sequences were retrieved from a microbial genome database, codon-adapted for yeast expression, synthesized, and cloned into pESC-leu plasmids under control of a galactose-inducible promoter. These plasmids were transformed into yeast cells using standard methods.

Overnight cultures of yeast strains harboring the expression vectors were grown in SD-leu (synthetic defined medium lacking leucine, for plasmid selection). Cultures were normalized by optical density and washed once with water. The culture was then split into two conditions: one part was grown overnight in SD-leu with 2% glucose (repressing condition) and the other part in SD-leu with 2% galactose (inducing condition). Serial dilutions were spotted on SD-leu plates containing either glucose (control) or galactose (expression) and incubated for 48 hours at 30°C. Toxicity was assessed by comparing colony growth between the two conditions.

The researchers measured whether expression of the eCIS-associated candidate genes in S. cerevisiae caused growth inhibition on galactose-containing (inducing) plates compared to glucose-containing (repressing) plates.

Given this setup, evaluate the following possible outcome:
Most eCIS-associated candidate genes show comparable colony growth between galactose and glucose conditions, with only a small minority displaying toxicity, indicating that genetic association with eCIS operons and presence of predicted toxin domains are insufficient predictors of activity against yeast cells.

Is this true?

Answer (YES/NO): NO